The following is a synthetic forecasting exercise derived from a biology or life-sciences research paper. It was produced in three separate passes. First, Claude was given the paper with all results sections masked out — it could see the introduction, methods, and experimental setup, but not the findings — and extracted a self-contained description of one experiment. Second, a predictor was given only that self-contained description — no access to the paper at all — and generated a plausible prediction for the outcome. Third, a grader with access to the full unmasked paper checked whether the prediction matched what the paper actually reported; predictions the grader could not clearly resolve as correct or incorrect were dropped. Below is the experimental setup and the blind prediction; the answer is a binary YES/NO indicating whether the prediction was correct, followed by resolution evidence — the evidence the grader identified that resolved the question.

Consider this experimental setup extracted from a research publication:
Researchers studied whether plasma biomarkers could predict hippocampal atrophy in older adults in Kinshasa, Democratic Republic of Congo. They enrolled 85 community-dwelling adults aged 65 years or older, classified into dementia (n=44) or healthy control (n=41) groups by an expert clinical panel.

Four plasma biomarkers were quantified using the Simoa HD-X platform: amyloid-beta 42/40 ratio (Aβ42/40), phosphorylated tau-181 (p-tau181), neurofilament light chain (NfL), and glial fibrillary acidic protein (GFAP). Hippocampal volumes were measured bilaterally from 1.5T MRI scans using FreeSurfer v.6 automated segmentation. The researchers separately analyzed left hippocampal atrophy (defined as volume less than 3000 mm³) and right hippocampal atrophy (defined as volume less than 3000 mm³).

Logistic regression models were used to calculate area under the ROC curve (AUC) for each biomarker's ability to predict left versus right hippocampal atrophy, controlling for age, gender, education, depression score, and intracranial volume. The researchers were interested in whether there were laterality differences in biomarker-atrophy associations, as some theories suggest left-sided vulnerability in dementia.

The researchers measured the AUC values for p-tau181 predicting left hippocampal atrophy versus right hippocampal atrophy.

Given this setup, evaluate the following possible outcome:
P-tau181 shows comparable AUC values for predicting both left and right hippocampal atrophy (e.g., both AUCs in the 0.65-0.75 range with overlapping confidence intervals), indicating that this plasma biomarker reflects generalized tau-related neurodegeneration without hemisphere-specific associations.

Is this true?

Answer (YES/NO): NO